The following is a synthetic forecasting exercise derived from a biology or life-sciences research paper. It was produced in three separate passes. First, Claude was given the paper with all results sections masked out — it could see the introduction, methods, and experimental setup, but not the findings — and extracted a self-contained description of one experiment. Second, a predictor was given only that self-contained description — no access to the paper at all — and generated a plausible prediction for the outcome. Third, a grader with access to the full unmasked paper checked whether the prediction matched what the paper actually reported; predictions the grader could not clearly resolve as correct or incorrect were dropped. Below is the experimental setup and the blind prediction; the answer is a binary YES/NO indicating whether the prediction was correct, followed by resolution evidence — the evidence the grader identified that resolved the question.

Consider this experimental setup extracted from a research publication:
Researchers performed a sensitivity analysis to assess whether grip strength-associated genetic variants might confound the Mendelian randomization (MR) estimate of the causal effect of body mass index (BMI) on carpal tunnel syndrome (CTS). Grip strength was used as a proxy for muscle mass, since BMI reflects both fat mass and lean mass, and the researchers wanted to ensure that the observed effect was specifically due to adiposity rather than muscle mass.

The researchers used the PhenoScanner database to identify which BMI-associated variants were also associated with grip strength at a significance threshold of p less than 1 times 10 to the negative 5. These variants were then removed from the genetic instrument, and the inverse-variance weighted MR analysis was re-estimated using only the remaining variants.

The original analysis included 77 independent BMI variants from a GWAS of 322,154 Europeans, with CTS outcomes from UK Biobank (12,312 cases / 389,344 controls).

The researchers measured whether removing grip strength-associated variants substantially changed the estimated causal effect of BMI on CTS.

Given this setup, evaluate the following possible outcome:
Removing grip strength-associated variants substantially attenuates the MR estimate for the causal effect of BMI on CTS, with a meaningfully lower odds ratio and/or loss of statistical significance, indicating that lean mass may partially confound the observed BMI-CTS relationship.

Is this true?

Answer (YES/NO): NO